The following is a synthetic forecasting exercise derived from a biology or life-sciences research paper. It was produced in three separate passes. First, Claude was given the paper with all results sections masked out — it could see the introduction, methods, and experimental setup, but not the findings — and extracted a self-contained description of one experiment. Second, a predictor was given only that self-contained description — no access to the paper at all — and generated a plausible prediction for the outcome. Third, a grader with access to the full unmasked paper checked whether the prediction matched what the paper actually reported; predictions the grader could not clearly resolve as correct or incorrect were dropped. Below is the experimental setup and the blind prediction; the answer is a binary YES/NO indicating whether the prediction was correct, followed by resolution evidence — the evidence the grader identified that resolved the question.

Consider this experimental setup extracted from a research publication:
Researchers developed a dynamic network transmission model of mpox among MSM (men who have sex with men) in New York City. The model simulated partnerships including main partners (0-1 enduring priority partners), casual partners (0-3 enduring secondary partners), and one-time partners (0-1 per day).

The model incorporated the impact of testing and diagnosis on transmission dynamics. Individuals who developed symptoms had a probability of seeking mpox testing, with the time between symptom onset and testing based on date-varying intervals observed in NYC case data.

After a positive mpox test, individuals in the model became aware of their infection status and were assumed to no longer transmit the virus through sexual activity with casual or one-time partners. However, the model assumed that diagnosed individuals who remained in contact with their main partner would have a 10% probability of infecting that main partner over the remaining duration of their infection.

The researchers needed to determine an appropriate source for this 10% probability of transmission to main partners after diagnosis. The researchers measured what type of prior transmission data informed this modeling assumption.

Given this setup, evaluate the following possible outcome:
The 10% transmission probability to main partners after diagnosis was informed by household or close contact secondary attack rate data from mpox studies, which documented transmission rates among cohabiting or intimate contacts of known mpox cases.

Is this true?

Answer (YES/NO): YES